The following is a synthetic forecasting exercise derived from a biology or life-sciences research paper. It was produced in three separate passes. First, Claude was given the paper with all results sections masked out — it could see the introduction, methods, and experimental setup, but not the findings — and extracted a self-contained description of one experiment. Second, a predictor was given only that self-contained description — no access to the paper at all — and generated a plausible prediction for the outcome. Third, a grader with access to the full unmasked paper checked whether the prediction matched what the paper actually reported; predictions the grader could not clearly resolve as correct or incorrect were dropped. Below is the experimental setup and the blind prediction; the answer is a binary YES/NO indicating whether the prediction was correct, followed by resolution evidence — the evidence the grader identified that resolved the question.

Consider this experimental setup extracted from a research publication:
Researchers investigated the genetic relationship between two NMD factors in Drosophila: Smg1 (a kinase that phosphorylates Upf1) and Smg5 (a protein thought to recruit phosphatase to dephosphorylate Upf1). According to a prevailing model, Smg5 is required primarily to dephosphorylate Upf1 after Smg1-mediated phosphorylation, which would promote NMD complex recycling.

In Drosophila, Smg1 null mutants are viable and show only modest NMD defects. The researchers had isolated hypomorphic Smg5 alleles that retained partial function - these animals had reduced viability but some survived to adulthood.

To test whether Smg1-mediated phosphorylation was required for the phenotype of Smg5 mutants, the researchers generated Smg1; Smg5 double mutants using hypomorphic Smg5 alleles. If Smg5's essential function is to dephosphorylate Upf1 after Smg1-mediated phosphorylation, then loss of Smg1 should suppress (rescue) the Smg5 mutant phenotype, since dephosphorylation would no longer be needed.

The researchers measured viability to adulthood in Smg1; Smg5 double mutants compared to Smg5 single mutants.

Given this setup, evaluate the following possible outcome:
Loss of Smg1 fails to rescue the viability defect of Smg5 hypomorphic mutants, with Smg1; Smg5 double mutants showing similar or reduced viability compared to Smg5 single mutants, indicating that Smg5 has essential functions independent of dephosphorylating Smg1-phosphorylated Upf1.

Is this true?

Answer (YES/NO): YES